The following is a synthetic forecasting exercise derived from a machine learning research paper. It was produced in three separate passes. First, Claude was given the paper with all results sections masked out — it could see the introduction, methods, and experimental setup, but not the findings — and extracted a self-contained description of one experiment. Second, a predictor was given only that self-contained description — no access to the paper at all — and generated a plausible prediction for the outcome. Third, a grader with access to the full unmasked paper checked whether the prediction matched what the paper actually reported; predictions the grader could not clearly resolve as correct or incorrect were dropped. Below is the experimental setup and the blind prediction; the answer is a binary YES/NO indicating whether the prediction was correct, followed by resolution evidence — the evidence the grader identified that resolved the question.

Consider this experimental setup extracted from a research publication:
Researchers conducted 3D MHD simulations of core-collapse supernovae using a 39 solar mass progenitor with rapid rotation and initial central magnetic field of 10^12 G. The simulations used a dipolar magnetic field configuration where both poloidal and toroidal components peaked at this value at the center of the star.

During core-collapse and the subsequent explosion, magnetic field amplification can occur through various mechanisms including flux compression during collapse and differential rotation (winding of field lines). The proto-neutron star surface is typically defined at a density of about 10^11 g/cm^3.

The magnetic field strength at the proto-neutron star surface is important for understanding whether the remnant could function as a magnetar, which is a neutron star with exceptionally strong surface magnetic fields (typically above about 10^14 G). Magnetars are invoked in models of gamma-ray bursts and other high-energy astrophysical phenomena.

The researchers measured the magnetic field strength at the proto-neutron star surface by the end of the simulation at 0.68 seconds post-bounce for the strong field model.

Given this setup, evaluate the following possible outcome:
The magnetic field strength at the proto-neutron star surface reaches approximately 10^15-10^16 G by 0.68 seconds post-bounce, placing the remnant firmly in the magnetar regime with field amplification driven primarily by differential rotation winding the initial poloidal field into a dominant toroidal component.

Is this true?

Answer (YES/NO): NO